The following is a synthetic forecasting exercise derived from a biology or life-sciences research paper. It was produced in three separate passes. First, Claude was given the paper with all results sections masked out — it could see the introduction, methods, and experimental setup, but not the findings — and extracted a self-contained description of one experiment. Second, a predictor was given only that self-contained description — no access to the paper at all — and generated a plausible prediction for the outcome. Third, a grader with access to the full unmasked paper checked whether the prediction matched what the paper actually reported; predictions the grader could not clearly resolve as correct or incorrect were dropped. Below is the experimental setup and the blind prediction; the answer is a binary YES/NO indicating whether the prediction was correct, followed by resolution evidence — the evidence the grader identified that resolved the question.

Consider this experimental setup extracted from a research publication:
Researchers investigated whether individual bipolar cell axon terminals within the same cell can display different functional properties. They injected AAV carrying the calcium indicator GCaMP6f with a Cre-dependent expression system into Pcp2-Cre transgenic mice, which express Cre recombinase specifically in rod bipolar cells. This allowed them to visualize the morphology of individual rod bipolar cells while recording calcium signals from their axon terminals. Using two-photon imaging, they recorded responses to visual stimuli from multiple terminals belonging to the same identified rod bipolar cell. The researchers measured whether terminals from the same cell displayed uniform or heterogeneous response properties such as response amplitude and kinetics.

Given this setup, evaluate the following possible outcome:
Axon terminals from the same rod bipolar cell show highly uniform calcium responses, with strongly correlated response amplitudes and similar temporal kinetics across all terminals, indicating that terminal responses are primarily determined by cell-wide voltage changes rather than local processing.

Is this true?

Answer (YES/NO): YES